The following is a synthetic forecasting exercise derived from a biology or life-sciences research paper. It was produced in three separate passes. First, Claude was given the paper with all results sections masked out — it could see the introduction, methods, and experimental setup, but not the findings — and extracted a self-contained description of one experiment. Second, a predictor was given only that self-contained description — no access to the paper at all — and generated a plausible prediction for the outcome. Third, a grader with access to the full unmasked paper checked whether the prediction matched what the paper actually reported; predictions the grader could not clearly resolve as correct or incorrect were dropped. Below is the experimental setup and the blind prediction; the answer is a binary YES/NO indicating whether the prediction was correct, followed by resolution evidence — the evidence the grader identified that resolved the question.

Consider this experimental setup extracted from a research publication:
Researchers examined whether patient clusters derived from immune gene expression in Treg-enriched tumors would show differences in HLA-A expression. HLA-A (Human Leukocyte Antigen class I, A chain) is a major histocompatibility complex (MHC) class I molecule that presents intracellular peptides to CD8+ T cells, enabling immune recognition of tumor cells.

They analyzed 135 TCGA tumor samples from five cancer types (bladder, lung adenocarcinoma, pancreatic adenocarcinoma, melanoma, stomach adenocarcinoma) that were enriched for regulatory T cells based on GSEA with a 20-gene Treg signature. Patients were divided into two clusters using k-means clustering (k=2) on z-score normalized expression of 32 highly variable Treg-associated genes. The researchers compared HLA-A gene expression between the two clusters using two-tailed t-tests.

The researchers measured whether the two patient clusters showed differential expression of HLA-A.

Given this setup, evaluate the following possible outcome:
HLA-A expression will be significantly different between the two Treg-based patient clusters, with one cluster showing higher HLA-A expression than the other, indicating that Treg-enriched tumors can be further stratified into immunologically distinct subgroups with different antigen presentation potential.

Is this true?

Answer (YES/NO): YES